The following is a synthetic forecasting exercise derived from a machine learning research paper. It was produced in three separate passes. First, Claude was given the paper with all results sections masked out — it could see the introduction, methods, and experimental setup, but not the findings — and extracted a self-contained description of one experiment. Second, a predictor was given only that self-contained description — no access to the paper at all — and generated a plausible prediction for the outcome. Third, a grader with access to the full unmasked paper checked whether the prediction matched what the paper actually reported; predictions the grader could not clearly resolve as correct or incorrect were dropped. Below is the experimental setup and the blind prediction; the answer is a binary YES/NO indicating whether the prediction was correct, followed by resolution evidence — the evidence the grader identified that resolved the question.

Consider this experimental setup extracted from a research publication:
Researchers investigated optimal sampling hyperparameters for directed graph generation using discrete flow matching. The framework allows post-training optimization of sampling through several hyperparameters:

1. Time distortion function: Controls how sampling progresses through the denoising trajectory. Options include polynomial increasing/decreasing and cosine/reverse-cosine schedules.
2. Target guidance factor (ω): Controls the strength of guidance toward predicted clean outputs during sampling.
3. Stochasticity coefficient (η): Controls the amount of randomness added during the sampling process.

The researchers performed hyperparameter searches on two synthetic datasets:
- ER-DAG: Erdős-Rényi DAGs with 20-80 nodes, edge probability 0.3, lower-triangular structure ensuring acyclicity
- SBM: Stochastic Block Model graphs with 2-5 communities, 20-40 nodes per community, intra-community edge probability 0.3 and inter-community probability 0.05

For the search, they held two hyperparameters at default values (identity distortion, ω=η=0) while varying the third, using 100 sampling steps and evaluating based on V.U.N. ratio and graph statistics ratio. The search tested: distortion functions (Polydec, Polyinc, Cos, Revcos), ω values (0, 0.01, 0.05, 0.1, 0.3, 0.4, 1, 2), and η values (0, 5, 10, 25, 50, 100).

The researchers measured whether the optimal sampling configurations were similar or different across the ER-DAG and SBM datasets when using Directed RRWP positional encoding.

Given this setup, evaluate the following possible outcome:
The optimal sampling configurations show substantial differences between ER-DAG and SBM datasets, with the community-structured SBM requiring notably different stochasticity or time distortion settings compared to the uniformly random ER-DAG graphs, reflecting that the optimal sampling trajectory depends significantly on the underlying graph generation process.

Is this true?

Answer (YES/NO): NO